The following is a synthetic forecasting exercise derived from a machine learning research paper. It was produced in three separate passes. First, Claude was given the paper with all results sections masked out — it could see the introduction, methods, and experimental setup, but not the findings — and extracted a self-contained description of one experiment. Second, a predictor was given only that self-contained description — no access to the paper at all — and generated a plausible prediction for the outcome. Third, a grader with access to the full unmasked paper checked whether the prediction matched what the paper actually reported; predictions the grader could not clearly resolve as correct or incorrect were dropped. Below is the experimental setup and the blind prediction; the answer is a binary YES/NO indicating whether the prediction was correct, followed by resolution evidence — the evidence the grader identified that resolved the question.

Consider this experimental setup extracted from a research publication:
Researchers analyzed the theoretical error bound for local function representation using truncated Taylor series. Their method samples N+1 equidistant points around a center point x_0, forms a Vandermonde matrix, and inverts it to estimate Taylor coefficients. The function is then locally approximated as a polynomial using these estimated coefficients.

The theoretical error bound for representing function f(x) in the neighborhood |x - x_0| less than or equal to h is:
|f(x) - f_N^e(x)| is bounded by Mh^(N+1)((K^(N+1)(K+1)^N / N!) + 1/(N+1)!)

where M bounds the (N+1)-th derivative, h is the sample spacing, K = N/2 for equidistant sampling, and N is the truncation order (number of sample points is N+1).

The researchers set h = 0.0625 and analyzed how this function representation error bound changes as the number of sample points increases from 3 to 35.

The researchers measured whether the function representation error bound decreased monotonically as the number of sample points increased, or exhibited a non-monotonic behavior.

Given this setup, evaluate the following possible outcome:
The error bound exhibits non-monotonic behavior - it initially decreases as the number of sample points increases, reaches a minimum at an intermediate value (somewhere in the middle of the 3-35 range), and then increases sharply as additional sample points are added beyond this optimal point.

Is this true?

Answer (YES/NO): NO